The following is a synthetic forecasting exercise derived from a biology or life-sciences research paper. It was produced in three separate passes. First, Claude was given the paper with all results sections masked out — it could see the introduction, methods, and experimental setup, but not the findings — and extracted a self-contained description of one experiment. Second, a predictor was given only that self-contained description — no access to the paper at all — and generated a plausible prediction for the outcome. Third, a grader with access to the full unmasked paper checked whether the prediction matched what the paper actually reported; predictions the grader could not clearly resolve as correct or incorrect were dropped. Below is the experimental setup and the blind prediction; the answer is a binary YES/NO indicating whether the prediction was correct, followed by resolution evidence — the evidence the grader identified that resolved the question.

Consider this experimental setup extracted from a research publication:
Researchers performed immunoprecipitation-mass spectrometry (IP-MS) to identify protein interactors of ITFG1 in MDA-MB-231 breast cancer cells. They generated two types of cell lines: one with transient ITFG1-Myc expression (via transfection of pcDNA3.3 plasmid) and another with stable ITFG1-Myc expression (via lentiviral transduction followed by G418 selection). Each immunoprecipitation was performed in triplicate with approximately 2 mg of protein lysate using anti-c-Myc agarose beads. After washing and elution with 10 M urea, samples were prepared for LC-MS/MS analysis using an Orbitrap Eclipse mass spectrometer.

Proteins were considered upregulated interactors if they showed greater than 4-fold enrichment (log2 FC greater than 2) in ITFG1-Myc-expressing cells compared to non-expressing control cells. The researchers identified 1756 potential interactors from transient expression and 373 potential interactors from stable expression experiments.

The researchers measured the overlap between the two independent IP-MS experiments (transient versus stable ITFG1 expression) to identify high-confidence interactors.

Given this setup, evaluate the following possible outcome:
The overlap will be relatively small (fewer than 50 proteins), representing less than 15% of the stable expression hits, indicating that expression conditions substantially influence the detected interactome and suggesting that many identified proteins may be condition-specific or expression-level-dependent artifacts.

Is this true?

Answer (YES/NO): NO